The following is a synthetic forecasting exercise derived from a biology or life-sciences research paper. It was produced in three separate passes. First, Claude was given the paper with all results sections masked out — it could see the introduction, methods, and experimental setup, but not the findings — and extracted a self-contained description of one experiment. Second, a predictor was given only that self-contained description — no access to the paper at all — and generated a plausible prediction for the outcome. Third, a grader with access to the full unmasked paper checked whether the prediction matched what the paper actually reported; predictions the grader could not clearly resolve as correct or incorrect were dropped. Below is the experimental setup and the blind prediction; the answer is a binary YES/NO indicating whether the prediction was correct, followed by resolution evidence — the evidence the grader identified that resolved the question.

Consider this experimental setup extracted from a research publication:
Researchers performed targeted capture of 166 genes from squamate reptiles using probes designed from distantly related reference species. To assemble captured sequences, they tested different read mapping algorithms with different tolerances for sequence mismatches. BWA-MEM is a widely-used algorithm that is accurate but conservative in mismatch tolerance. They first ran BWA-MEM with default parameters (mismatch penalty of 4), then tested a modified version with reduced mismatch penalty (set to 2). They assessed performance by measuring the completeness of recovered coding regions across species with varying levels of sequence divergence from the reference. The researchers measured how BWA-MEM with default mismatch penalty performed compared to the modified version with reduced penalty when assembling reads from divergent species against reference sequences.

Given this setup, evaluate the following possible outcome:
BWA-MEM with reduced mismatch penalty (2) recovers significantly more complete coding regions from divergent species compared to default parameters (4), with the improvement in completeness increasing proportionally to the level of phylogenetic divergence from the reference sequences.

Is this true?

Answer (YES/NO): NO